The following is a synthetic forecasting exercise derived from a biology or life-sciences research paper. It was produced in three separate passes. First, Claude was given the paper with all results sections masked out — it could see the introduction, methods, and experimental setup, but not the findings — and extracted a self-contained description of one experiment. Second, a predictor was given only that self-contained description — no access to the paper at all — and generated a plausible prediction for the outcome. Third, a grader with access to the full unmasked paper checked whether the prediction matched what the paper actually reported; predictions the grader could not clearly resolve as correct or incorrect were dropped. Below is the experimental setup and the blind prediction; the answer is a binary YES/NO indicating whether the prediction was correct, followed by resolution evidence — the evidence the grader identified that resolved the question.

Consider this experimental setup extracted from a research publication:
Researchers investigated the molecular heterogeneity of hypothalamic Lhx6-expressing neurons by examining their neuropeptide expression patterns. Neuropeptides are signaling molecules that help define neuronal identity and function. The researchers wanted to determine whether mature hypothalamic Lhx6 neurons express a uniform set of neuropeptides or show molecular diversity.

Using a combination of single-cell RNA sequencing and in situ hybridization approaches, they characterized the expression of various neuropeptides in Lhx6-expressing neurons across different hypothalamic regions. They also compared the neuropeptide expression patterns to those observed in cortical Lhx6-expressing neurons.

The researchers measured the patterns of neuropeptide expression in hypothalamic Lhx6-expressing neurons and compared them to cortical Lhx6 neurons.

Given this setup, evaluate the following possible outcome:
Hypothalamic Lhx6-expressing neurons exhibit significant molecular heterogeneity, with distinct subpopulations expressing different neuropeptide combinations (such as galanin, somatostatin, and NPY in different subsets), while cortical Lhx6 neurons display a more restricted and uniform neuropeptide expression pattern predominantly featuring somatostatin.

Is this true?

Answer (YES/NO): NO